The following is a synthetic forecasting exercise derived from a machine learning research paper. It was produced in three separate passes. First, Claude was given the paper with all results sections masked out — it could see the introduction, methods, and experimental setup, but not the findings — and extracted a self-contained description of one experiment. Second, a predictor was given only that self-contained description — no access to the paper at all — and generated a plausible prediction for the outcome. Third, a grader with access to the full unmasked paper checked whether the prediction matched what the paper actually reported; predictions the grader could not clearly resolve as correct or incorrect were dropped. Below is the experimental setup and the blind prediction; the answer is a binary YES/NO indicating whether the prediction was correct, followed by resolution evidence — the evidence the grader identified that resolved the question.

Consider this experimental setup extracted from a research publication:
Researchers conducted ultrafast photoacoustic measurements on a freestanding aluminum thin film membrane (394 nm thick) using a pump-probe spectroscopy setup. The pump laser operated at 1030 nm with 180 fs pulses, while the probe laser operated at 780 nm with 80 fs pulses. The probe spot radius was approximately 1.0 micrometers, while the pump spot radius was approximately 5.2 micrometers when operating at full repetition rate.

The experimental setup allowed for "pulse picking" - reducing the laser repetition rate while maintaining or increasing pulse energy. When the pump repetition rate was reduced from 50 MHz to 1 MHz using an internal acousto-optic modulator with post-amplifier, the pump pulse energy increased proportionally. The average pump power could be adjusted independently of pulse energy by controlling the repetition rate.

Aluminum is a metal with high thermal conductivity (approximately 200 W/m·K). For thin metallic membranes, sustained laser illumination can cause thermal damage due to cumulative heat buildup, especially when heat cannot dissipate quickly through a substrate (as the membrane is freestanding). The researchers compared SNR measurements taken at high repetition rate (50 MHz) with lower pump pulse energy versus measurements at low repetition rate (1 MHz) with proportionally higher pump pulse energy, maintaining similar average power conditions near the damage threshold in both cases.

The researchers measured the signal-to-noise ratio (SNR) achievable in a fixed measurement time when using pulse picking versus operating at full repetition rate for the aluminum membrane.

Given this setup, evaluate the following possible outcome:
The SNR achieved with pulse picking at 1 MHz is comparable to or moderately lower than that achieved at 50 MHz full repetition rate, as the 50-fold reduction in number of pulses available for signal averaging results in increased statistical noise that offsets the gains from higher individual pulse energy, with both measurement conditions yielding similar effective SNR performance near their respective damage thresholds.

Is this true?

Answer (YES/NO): NO